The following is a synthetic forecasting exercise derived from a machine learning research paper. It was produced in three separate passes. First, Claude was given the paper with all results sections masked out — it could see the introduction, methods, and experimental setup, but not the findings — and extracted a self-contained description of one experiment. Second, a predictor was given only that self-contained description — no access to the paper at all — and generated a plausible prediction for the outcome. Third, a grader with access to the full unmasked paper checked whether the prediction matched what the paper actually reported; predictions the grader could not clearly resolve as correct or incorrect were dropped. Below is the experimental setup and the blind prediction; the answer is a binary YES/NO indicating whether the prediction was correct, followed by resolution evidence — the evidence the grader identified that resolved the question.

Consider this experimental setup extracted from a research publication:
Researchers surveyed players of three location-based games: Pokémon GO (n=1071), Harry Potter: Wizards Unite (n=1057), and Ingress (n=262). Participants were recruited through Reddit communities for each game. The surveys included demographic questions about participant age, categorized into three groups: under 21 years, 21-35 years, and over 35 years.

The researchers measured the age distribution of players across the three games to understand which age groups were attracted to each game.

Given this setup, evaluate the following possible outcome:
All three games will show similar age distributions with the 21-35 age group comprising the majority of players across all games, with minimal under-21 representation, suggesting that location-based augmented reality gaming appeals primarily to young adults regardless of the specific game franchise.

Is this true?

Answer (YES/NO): NO